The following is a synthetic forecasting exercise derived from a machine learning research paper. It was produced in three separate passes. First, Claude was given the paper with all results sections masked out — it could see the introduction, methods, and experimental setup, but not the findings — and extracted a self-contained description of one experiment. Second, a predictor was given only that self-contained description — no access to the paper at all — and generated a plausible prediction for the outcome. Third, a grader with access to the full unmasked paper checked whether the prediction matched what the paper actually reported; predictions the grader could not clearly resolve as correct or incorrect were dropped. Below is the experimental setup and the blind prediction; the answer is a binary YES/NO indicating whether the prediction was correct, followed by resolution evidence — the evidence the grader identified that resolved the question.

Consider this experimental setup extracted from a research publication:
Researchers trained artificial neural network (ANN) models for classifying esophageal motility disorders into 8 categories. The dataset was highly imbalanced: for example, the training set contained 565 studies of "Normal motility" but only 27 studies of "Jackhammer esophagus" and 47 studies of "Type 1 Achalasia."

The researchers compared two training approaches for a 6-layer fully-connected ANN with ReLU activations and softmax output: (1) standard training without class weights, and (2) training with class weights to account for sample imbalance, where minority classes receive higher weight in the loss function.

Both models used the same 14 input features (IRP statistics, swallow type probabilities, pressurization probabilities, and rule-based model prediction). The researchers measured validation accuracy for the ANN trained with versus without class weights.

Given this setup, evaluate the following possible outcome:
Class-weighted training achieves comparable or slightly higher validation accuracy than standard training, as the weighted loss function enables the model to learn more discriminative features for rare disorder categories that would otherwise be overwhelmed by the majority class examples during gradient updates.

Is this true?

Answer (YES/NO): NO